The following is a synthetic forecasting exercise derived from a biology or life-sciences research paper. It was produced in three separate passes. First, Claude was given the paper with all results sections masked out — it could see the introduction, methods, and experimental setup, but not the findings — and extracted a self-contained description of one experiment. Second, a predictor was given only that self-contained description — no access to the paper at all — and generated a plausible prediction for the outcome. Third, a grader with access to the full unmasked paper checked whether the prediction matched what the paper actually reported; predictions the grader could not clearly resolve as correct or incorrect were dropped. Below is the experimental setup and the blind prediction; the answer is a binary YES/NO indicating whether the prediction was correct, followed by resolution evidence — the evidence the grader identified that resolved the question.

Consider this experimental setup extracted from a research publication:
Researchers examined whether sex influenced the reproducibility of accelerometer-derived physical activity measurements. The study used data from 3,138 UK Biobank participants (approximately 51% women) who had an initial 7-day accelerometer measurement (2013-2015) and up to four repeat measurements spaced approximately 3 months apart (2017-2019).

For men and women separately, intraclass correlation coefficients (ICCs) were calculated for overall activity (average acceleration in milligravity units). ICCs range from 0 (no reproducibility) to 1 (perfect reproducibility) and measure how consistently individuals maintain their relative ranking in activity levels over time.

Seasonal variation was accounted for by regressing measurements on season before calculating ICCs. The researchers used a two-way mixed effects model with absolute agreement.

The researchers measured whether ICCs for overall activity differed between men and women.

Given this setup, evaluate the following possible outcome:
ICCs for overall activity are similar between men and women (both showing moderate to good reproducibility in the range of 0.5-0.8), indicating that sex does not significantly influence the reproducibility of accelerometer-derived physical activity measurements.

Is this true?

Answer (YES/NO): NO